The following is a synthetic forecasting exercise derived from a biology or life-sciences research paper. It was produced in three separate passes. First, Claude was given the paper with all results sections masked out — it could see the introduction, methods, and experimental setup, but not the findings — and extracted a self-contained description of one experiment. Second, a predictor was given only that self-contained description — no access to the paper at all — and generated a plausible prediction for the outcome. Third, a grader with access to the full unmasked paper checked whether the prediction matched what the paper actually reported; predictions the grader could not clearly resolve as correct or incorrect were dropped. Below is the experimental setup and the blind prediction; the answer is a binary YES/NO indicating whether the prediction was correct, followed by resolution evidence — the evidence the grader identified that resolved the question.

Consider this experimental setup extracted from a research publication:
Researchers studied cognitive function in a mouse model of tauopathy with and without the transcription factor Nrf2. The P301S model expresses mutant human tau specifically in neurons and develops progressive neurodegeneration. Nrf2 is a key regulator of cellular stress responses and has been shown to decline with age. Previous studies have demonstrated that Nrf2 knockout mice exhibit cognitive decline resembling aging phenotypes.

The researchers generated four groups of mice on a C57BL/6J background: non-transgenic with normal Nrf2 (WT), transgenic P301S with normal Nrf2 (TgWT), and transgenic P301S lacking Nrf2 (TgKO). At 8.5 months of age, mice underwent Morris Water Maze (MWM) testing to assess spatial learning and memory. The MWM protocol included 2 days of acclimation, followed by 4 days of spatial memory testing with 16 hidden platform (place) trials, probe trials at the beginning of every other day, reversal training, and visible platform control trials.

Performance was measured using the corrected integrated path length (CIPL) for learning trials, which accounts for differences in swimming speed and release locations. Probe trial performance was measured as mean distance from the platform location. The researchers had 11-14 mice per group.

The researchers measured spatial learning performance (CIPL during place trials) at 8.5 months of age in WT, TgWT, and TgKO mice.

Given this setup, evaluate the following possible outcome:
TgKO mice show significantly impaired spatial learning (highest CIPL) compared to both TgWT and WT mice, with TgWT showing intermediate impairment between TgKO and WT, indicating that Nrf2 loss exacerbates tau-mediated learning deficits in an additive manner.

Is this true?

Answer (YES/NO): NO